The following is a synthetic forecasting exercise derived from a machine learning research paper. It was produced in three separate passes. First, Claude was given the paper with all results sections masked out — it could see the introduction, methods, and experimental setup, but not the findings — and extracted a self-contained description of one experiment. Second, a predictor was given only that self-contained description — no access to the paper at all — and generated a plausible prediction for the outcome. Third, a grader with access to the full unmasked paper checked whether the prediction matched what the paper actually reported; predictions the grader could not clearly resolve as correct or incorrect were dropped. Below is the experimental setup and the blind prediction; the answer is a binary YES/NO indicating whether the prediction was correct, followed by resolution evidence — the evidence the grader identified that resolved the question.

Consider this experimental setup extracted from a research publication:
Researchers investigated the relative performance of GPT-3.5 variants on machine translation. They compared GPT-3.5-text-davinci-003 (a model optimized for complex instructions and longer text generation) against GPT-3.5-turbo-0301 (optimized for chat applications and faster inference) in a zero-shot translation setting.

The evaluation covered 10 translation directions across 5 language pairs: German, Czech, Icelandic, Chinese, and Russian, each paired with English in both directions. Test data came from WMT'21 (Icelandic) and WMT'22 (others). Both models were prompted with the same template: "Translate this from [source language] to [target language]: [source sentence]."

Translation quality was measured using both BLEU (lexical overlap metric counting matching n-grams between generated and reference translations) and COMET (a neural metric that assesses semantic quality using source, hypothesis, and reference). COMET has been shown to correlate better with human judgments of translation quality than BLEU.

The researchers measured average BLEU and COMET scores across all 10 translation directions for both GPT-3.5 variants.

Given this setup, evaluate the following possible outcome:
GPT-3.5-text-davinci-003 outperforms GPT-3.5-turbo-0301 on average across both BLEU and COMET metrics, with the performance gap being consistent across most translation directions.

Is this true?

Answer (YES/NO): NO